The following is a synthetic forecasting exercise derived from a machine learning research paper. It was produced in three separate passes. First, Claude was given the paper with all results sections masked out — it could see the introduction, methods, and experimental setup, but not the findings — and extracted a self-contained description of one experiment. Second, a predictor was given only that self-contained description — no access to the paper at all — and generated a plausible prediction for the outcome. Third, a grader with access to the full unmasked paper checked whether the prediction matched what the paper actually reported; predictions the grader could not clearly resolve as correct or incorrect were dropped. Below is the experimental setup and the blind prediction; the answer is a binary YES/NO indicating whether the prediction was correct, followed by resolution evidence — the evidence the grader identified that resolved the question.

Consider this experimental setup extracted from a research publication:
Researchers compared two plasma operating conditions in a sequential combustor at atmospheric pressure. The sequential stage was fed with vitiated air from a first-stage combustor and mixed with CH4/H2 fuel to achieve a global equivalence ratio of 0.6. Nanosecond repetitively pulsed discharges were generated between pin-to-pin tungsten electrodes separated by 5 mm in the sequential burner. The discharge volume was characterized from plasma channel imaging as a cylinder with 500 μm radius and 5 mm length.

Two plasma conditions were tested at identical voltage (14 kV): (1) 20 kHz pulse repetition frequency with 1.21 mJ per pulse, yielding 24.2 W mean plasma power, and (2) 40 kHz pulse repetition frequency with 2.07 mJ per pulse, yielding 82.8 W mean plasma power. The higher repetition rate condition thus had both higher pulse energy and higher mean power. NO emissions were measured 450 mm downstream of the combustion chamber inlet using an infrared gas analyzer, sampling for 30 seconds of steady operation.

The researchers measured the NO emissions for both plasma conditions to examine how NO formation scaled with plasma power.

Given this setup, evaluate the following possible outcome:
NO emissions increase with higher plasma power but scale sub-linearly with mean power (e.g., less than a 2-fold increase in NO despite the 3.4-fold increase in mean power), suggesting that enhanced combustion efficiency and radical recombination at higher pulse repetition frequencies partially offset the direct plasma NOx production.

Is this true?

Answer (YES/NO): NO